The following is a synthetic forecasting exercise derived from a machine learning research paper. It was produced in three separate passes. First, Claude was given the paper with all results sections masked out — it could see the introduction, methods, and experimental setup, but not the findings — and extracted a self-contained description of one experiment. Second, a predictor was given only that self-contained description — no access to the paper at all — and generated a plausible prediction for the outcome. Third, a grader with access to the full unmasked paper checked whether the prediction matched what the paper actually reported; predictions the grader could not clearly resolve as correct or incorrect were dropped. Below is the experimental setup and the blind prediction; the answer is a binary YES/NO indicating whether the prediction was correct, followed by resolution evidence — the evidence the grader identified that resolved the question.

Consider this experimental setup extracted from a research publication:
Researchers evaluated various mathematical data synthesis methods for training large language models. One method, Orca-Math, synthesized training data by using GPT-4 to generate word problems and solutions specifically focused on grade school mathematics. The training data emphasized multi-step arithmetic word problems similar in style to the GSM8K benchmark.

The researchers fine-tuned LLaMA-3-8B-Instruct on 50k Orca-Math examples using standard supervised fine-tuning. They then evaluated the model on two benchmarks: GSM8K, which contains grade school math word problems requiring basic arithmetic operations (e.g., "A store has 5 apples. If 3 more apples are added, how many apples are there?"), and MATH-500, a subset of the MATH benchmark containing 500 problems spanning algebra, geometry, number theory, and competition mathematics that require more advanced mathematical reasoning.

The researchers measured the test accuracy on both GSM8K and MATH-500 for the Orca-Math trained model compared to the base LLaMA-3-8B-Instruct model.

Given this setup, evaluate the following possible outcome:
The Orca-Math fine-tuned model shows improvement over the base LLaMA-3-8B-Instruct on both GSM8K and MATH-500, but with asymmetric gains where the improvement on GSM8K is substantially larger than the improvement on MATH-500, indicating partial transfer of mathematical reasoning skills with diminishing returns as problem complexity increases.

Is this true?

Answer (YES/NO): YES